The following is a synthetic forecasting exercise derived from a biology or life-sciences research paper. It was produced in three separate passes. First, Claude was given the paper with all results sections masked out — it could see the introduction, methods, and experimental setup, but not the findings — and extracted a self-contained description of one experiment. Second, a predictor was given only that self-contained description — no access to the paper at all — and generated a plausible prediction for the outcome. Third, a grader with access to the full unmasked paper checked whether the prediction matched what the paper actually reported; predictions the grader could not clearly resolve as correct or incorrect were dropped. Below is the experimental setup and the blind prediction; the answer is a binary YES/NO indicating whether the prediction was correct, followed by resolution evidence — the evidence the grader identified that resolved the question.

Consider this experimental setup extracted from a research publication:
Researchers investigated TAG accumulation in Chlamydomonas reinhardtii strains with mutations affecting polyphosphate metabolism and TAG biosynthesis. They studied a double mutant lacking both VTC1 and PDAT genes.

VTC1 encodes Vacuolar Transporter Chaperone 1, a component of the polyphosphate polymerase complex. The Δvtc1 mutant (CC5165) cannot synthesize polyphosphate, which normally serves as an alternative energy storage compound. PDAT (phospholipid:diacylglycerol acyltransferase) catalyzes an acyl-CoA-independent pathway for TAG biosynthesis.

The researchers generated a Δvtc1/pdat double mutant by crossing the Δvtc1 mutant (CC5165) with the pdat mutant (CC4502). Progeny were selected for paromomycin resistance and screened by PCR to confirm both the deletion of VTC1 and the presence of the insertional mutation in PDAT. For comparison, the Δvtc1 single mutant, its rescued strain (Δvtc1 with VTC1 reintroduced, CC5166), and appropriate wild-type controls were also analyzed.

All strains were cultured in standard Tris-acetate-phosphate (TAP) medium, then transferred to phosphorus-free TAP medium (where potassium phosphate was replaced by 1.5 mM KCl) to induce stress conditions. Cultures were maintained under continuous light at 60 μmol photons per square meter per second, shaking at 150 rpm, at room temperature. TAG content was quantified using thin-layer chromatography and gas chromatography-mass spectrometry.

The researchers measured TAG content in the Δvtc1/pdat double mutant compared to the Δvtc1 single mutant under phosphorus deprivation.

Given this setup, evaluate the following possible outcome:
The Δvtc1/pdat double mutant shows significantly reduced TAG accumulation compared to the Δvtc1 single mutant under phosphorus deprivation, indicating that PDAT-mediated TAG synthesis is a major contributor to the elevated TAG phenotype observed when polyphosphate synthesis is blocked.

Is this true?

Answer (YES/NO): NO